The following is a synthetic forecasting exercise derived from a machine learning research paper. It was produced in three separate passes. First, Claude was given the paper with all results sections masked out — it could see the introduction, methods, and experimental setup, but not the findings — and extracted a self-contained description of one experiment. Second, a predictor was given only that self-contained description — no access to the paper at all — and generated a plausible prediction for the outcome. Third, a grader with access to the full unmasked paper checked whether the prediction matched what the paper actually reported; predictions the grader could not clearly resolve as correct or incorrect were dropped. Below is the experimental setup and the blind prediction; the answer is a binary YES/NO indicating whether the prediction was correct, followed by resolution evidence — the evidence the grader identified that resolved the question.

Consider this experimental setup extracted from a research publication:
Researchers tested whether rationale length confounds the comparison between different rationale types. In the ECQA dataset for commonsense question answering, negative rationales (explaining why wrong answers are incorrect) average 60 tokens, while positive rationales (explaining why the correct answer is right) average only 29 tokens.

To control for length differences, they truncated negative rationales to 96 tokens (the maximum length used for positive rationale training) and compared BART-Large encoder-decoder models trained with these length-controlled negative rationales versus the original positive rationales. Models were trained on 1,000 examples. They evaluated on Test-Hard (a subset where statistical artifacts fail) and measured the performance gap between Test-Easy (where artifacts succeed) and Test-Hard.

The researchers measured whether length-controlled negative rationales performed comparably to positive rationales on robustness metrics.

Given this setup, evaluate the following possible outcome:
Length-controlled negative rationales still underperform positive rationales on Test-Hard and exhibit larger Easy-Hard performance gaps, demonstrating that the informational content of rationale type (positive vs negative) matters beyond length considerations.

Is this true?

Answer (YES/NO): YES